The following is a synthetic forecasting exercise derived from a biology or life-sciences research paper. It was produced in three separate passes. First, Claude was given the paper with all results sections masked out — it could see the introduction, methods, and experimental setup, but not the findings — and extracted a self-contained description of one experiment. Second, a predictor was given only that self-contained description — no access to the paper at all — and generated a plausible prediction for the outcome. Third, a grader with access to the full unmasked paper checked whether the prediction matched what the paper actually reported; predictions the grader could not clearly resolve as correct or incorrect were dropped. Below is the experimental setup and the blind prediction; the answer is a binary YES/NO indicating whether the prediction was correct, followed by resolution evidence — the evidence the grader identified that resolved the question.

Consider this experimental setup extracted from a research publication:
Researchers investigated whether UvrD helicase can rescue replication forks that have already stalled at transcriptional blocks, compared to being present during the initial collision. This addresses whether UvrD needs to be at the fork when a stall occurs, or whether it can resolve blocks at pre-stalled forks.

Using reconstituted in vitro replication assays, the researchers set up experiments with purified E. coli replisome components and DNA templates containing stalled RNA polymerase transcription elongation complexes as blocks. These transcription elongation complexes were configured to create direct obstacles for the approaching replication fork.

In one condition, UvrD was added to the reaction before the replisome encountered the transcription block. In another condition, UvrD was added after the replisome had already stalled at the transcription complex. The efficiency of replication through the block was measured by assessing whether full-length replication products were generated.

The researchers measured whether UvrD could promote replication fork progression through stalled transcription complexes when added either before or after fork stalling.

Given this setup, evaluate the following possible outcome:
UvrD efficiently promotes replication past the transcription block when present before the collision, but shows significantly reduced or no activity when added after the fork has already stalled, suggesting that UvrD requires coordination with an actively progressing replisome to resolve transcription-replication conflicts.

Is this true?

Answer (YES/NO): NO